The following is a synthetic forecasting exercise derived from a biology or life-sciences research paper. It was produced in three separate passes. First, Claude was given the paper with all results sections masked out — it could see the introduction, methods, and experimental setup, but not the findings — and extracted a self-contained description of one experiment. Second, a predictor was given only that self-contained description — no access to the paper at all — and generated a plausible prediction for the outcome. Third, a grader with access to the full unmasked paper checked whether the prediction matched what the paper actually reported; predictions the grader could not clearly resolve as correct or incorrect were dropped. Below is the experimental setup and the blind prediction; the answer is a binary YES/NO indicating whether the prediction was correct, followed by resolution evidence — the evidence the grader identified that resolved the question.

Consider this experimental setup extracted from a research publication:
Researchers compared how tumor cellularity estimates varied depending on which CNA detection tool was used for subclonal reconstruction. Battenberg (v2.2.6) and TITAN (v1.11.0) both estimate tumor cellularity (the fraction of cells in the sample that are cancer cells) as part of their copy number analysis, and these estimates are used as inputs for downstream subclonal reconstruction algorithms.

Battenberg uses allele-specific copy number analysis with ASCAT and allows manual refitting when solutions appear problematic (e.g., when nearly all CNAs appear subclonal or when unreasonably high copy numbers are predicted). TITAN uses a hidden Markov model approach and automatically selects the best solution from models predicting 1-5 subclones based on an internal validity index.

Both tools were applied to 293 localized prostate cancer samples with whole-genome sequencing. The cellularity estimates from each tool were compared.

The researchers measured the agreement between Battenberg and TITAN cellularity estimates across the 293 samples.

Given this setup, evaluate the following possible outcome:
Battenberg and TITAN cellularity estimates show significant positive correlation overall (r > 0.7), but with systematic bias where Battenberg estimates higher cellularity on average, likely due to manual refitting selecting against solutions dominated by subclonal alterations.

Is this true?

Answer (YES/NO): NO